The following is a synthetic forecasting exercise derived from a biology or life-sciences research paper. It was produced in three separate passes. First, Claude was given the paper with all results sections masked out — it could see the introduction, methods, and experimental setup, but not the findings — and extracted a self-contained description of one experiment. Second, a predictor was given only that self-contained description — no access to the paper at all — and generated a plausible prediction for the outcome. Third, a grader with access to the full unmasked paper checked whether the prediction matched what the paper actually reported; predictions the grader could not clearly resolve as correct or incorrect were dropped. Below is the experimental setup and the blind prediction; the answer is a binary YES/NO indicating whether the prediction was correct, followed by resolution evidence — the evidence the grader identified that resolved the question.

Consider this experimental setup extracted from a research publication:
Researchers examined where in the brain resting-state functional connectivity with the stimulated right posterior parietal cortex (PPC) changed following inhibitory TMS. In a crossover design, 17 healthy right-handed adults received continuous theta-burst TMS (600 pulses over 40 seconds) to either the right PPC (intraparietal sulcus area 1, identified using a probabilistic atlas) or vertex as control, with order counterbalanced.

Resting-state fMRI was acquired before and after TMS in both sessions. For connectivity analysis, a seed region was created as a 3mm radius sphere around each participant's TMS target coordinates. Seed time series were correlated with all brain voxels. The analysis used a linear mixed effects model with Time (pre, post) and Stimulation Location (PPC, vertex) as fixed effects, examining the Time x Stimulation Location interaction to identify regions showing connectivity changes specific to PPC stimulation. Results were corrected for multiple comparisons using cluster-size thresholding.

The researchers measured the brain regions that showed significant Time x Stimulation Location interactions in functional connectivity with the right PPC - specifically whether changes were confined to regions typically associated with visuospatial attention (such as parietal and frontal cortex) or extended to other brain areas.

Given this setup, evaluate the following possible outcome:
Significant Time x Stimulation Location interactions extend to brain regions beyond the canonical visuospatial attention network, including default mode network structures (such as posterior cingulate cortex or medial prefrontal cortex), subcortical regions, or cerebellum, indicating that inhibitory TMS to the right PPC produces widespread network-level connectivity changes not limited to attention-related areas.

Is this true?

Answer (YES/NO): NO